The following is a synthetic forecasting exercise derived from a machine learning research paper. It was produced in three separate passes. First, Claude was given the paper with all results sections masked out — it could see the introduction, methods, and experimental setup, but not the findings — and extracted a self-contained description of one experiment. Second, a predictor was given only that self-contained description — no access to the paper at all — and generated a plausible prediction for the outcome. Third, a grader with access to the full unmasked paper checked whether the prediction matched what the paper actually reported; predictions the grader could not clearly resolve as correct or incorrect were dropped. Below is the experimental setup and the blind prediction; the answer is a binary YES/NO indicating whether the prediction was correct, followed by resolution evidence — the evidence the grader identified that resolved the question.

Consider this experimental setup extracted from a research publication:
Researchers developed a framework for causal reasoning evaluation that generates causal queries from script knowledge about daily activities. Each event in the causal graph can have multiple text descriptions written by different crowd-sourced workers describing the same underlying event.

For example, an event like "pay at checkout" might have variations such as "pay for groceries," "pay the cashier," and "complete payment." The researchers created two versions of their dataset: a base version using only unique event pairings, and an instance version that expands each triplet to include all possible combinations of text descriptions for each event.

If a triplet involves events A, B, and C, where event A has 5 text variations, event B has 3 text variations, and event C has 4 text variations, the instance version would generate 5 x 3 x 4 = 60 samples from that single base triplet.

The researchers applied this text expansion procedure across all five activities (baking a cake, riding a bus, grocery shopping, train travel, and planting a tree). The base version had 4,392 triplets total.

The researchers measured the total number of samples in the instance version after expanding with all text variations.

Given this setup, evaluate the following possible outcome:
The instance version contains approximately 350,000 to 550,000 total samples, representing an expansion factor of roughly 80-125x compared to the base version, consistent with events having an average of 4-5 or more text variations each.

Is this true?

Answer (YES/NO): NO